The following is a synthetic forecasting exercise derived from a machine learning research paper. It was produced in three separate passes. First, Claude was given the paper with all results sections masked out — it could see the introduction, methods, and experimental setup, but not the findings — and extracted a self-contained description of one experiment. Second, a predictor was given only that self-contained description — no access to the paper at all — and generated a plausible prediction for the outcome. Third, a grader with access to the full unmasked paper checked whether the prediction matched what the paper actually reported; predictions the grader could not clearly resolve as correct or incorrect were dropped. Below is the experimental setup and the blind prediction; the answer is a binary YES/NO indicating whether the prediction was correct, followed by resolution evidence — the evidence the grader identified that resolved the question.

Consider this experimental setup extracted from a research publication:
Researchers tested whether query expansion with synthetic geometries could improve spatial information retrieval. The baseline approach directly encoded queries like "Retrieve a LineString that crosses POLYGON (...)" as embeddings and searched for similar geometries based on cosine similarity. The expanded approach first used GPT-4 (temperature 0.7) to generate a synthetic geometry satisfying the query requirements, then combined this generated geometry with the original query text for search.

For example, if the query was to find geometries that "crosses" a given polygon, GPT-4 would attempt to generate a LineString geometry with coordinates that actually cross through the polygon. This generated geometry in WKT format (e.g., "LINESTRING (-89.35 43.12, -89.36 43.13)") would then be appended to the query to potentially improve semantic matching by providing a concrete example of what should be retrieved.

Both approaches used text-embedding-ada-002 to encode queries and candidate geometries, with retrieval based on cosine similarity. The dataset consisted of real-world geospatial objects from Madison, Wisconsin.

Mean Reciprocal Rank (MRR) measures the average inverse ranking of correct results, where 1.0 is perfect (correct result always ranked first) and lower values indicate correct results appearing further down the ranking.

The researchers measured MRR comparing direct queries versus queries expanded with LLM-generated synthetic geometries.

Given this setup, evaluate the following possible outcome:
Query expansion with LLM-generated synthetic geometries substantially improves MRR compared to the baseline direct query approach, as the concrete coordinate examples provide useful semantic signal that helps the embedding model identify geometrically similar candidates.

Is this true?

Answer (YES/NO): NO